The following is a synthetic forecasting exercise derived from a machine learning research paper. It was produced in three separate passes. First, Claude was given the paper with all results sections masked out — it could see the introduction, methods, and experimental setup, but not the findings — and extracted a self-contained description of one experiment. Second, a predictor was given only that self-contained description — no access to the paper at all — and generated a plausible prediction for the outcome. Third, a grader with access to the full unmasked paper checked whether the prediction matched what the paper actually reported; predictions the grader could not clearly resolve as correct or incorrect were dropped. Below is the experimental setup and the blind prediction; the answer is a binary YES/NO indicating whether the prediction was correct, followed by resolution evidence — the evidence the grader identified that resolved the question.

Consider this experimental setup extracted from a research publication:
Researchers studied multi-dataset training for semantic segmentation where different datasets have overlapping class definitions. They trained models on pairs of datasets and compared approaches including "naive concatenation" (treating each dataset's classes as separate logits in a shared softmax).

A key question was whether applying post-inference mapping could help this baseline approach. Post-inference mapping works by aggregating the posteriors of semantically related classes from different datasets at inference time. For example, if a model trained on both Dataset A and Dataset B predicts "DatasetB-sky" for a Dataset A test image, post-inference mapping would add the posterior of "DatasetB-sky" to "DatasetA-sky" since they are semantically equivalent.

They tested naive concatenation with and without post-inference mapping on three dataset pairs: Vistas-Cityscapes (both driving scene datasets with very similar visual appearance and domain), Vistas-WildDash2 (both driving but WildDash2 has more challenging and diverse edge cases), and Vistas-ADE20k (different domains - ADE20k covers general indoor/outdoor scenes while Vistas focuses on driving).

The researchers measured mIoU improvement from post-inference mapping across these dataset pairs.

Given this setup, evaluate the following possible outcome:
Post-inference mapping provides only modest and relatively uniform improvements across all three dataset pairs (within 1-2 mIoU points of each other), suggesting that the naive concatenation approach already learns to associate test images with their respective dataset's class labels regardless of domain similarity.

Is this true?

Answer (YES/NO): NO